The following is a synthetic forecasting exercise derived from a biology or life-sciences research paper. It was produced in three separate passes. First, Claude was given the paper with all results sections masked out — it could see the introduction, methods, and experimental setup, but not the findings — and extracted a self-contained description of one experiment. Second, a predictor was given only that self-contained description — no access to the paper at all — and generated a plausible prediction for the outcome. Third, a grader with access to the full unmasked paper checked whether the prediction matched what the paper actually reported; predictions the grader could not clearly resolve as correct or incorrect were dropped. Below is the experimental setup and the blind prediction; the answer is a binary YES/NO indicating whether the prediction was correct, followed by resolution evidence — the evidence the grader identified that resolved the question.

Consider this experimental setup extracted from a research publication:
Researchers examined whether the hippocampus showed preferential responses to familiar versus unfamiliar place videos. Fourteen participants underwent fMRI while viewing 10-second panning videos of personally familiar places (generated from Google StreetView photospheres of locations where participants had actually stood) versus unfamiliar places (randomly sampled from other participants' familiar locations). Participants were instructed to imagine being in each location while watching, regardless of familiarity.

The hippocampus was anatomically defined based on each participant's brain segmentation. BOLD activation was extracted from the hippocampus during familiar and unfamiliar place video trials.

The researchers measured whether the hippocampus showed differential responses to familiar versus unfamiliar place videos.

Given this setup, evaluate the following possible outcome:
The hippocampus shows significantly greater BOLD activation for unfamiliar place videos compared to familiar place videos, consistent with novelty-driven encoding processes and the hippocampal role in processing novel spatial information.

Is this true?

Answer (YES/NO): NO